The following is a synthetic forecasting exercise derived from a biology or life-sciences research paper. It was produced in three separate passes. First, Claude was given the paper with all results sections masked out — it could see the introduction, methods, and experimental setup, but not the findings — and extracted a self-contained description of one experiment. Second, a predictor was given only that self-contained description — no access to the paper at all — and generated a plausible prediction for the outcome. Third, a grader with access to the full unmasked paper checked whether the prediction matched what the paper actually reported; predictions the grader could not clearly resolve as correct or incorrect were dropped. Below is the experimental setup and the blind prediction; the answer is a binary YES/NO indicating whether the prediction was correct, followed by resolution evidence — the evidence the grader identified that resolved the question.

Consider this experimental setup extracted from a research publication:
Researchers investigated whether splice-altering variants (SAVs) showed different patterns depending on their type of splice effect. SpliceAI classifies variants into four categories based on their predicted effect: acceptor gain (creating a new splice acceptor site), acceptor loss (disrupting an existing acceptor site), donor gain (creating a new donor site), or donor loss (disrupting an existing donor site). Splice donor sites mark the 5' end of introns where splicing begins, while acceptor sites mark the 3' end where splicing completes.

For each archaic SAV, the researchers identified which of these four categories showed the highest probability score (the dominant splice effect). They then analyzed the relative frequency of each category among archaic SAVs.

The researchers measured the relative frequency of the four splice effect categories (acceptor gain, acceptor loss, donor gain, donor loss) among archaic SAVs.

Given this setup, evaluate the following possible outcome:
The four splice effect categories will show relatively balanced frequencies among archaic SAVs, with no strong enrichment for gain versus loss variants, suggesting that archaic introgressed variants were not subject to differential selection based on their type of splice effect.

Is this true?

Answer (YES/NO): NO